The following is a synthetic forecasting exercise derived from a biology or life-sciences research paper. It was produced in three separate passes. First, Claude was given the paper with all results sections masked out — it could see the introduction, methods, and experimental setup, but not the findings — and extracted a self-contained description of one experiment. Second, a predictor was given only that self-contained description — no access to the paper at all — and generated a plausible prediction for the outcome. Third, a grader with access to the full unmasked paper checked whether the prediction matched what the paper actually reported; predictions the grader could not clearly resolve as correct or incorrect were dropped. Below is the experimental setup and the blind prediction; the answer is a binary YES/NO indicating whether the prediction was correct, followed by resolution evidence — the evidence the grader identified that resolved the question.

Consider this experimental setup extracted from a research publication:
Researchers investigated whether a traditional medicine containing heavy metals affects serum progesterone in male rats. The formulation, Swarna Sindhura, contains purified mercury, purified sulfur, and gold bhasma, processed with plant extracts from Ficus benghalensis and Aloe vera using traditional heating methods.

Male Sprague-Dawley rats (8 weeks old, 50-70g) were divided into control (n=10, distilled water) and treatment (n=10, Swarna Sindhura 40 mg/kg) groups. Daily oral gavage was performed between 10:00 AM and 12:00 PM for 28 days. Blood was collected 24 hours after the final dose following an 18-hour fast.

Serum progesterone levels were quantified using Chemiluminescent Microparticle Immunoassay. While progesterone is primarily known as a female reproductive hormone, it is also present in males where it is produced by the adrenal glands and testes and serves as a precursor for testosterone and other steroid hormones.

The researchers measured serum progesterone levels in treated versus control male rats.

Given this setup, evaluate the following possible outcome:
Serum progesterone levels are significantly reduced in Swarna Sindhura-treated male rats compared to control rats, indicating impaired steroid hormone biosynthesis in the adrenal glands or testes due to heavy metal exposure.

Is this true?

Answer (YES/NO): NO